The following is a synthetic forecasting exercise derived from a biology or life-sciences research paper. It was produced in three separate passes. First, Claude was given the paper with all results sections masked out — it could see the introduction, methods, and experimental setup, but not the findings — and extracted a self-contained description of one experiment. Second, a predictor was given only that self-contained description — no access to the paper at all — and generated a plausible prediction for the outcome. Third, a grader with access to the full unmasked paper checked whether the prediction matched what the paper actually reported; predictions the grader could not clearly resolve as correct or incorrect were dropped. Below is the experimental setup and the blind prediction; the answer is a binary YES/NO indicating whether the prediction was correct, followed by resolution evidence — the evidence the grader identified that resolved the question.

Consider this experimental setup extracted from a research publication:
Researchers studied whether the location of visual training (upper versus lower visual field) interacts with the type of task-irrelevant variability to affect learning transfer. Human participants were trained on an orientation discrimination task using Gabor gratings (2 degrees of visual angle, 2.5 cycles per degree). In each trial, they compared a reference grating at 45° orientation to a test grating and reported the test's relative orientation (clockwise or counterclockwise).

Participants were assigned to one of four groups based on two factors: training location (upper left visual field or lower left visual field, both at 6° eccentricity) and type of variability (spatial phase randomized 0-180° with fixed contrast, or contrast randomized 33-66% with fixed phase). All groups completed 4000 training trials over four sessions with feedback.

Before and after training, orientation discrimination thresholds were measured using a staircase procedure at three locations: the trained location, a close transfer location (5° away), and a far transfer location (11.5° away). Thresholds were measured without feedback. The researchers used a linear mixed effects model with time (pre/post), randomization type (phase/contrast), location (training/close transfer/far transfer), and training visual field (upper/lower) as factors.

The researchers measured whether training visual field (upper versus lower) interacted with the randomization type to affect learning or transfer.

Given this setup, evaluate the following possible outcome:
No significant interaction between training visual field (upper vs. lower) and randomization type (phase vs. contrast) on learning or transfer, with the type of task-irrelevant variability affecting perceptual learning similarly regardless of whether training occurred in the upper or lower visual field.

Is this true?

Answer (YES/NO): YES